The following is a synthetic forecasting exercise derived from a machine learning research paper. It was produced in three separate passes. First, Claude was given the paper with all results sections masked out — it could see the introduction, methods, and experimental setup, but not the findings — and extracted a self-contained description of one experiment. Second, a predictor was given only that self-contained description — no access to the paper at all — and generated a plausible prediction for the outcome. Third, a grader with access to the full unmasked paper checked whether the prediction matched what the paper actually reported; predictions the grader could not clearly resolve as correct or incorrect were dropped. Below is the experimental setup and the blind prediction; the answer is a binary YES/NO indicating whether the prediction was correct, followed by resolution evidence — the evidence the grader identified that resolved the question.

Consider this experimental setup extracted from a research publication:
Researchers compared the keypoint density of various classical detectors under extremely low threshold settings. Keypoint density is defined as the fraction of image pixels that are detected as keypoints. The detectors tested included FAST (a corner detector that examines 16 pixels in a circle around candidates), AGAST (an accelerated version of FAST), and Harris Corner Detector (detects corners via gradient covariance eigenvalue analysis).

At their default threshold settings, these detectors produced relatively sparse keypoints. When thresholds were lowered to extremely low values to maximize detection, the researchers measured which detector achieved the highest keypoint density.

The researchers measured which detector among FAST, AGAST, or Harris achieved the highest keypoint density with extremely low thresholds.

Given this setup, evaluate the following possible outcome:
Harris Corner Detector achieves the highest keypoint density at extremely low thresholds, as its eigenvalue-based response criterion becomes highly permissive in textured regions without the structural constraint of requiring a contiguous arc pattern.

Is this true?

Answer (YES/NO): NO